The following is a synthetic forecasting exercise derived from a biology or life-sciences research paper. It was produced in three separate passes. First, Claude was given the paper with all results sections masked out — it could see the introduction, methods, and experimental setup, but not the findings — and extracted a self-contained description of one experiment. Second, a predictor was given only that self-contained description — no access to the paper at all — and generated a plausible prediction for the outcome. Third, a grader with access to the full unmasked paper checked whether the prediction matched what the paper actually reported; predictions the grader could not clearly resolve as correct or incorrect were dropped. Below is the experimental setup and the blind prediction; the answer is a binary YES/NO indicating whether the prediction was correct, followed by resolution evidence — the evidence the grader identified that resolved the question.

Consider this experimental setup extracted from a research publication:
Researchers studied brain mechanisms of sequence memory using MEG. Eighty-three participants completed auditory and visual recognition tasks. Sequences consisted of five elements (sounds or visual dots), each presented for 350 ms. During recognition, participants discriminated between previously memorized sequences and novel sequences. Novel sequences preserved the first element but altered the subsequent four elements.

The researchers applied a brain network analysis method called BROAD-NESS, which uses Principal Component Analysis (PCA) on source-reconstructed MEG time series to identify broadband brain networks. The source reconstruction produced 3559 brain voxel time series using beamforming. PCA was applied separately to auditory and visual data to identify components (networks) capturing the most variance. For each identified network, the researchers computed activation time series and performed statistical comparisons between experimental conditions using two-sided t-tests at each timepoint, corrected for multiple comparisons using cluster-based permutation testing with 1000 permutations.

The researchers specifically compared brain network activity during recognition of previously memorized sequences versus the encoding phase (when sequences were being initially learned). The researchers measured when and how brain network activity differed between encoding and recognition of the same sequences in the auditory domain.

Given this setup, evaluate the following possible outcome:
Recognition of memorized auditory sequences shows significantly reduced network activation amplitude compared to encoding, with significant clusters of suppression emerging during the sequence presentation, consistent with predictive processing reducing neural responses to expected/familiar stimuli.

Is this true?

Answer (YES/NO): NO